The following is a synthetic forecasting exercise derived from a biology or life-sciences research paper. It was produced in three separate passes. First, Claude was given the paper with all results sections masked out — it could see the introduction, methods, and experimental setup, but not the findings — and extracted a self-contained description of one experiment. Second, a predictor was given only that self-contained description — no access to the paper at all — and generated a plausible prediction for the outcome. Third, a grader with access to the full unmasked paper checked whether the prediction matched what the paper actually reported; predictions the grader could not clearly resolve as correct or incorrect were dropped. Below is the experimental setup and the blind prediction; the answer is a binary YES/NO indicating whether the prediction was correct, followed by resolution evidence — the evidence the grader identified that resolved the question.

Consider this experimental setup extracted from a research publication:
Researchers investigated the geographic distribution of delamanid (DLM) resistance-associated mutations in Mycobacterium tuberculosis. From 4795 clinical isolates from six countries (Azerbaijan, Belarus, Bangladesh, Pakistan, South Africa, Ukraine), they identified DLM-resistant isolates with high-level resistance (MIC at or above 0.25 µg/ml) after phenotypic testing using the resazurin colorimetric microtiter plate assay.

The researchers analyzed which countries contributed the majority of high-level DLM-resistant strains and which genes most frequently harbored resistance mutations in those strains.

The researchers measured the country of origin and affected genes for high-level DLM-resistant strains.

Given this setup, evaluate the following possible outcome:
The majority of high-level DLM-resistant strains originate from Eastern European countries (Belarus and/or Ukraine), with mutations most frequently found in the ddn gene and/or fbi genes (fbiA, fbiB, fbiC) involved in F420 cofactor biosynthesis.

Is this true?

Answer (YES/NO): NO